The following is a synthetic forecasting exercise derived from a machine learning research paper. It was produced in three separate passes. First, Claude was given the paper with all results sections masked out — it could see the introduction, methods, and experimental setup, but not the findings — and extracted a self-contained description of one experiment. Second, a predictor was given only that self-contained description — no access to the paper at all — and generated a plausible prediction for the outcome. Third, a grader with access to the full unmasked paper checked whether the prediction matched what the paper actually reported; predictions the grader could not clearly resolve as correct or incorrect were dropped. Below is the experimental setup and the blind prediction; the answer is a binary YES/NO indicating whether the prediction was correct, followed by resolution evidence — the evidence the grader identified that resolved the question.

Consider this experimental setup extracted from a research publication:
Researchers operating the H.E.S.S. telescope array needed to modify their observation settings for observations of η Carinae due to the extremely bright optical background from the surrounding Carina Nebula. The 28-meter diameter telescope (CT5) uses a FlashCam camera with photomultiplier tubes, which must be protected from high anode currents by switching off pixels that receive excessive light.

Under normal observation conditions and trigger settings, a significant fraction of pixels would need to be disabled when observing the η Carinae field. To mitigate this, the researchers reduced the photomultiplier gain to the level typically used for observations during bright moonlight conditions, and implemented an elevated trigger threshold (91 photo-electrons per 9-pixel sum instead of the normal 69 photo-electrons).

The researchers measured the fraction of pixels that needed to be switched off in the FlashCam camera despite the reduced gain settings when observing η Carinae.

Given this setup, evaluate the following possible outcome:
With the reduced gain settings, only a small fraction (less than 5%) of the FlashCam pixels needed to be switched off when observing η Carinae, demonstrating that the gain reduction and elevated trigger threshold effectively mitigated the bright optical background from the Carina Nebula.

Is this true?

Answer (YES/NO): YES